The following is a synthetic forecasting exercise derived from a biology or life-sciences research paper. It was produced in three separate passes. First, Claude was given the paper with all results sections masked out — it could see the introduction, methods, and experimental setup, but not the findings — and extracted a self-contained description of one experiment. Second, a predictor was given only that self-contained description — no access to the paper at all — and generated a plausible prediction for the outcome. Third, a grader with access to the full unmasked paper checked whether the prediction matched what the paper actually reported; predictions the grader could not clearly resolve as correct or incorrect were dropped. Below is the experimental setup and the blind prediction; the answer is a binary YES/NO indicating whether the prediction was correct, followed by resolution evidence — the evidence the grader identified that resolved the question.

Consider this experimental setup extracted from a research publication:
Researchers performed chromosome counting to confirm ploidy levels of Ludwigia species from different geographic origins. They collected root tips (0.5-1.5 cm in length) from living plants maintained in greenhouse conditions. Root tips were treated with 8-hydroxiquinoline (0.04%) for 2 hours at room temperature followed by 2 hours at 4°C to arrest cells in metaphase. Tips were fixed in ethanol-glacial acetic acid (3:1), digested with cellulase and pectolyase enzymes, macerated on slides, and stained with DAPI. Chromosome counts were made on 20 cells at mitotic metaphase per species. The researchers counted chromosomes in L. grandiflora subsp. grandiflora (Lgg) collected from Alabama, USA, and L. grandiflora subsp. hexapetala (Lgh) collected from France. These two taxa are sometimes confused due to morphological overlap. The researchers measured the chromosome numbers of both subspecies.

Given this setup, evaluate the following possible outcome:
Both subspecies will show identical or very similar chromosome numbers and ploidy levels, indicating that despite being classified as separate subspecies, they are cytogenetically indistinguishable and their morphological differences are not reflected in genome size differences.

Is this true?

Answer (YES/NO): NO